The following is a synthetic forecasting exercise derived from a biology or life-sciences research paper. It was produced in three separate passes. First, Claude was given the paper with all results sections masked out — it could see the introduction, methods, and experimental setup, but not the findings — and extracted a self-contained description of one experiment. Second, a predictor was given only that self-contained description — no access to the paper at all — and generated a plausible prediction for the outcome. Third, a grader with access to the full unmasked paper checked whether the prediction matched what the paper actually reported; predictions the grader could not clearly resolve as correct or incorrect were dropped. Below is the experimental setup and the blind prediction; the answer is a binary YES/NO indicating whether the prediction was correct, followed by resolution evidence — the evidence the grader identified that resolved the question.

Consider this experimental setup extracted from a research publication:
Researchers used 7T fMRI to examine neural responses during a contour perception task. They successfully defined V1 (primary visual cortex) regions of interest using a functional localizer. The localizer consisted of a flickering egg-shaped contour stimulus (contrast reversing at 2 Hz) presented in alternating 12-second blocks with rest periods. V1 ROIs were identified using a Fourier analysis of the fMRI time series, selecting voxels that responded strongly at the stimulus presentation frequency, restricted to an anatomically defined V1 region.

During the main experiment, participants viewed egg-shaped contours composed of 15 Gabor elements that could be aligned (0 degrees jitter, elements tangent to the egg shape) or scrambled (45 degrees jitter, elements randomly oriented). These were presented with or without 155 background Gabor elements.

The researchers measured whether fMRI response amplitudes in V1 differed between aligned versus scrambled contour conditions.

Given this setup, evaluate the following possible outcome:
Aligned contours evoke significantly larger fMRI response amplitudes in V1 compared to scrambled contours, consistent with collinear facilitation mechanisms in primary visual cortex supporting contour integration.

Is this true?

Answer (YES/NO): NO